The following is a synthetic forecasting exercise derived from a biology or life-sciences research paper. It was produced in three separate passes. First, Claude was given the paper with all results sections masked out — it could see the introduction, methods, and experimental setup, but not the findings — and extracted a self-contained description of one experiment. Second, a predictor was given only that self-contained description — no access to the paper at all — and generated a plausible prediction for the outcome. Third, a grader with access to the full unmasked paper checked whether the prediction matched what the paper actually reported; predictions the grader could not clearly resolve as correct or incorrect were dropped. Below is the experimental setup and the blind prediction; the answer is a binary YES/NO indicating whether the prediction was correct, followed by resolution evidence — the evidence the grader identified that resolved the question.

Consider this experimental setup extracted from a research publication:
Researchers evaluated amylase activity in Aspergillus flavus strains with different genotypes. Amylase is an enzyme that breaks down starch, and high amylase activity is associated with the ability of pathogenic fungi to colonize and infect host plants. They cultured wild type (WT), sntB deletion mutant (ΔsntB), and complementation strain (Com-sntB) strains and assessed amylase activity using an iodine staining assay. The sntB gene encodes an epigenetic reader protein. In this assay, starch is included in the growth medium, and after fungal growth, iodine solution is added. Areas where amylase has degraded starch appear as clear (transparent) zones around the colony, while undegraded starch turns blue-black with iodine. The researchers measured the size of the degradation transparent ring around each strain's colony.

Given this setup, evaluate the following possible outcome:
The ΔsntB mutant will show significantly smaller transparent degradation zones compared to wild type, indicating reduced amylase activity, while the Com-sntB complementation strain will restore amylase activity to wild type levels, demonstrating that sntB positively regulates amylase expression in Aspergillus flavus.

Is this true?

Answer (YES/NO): YES